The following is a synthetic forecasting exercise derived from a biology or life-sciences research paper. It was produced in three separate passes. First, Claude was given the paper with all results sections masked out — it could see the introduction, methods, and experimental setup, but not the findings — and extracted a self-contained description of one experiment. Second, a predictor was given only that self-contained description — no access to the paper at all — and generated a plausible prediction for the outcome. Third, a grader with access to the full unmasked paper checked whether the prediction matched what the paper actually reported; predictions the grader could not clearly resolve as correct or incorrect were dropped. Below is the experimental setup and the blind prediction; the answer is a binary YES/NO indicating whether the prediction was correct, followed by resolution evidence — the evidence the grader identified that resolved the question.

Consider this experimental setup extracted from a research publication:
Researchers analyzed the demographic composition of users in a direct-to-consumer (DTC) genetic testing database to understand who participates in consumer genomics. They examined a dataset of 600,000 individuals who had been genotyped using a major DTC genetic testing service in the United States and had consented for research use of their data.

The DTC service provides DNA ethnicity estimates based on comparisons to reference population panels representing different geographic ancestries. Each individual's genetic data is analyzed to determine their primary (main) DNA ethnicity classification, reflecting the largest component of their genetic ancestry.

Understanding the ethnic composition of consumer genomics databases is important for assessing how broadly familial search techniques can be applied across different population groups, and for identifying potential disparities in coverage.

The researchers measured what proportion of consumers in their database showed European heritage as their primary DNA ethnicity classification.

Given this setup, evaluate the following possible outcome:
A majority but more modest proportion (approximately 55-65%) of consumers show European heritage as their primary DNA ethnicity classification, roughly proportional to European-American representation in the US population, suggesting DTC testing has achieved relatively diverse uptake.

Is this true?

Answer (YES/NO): NO